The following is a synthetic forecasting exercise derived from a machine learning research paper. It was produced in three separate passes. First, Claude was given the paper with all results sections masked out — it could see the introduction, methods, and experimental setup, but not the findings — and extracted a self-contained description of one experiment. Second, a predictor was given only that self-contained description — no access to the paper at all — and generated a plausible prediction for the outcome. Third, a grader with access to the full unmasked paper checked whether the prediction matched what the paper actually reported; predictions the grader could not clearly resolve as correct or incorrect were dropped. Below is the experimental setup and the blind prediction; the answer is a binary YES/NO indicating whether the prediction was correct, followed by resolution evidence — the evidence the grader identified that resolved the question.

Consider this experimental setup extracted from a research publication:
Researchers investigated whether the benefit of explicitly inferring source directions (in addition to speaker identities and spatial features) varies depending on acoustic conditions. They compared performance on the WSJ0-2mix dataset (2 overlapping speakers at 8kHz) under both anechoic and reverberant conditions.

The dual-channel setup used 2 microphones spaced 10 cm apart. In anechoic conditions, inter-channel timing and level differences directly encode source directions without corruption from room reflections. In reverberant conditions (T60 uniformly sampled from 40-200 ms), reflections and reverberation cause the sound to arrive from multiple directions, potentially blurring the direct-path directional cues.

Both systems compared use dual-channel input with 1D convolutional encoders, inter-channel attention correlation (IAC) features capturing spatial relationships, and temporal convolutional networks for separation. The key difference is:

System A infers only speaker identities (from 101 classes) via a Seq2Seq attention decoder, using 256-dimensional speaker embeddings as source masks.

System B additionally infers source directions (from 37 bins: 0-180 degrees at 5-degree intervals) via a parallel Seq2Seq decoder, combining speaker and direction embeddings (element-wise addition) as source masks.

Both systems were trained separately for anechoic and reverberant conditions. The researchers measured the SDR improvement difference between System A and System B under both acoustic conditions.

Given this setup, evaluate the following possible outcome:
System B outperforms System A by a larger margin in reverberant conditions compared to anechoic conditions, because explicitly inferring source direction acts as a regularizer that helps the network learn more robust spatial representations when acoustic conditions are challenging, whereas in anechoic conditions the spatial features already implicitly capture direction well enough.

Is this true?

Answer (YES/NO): NO